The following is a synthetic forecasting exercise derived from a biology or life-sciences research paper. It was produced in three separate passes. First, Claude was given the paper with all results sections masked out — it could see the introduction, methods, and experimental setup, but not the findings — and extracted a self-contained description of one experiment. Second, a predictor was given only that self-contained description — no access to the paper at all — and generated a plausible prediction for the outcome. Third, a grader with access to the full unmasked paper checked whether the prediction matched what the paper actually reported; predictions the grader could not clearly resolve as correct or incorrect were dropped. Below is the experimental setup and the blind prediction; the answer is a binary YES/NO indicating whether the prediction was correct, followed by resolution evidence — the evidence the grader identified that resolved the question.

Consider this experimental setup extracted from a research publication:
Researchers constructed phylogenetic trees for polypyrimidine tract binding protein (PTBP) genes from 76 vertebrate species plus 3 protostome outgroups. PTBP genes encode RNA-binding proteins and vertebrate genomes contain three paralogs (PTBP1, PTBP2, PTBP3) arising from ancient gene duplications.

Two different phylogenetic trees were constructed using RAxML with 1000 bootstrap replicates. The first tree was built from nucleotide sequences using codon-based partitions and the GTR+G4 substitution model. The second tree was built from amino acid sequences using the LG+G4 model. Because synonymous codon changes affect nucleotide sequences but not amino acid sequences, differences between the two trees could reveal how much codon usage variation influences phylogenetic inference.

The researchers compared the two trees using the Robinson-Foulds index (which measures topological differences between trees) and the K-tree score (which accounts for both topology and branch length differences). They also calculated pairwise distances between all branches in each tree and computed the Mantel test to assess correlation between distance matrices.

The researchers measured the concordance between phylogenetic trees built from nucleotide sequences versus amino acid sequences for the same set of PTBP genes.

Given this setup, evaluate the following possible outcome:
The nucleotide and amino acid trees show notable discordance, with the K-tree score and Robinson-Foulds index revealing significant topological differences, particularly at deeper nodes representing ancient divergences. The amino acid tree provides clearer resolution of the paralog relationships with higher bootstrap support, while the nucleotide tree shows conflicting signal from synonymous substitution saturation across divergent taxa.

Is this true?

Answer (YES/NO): NO